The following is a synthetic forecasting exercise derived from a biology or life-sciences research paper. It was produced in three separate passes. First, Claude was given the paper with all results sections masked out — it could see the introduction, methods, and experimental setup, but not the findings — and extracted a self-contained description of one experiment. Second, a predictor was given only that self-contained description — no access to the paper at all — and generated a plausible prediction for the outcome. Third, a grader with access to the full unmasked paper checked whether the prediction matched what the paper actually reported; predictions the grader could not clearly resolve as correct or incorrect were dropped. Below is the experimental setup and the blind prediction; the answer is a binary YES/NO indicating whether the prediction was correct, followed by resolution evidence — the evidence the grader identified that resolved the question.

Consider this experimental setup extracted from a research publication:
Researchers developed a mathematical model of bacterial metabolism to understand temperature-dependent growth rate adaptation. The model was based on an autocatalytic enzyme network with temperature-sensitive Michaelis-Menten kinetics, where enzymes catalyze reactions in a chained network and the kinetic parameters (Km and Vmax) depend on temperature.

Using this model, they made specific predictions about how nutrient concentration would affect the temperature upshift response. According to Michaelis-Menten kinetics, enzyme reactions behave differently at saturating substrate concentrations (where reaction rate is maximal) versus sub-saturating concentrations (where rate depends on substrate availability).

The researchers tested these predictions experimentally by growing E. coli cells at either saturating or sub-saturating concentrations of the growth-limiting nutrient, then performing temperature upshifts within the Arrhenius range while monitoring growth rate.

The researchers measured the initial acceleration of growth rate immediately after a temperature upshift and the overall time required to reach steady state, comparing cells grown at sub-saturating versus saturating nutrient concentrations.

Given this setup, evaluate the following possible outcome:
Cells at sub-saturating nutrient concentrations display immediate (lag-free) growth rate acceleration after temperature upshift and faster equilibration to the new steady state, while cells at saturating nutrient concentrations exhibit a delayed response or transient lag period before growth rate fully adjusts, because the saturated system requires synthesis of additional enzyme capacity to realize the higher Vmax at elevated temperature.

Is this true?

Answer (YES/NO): NO